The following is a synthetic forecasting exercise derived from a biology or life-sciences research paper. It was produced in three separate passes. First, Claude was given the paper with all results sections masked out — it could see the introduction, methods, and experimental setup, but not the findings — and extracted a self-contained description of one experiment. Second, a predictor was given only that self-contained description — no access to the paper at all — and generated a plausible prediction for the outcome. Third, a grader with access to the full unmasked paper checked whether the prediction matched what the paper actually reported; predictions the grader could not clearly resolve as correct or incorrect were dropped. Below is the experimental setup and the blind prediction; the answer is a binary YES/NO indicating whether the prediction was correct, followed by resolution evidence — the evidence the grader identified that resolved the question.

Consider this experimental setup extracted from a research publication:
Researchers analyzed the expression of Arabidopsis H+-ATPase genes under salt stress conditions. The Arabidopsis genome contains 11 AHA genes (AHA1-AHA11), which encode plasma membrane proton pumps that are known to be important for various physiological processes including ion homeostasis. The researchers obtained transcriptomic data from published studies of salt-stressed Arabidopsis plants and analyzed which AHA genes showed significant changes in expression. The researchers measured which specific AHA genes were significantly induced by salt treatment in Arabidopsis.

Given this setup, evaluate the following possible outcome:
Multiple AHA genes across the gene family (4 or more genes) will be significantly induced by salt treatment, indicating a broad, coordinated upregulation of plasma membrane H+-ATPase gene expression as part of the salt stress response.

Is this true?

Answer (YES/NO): NO